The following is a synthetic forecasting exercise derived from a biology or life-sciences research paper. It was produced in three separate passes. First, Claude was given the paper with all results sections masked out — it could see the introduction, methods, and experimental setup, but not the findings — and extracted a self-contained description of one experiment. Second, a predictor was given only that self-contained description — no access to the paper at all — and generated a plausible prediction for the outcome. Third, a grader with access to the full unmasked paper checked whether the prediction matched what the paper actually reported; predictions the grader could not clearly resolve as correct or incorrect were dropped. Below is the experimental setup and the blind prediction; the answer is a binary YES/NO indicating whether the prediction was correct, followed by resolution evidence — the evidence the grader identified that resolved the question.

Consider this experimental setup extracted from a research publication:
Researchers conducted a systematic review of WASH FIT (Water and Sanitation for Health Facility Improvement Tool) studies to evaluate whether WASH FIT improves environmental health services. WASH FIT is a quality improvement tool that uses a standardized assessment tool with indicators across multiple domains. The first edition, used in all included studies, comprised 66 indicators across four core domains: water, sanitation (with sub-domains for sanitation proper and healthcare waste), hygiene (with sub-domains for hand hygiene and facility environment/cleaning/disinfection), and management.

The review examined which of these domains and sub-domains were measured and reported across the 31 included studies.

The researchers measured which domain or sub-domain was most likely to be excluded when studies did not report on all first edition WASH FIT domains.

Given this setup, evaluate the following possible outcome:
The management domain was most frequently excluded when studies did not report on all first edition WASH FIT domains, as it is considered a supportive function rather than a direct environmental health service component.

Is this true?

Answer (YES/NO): YES